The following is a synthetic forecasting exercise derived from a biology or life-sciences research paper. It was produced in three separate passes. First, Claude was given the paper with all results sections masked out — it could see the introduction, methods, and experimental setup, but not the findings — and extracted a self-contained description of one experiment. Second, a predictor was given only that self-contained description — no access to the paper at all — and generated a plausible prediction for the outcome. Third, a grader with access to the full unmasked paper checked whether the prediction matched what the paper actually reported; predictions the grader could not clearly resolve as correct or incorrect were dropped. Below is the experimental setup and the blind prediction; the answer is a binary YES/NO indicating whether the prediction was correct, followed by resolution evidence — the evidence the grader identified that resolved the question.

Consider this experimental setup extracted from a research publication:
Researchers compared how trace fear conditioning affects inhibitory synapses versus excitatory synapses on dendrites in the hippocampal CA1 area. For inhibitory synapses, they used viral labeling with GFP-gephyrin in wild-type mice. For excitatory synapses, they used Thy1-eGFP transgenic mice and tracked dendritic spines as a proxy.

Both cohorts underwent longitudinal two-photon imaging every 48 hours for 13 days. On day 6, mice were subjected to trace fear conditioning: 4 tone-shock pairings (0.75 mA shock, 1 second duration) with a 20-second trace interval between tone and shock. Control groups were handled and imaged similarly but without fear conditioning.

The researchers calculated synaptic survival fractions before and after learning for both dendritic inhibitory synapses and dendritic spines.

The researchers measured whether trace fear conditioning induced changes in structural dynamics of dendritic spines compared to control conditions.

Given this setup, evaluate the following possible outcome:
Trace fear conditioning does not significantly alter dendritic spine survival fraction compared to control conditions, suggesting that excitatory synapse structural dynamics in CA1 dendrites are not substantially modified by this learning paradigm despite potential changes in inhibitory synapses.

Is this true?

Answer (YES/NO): YES